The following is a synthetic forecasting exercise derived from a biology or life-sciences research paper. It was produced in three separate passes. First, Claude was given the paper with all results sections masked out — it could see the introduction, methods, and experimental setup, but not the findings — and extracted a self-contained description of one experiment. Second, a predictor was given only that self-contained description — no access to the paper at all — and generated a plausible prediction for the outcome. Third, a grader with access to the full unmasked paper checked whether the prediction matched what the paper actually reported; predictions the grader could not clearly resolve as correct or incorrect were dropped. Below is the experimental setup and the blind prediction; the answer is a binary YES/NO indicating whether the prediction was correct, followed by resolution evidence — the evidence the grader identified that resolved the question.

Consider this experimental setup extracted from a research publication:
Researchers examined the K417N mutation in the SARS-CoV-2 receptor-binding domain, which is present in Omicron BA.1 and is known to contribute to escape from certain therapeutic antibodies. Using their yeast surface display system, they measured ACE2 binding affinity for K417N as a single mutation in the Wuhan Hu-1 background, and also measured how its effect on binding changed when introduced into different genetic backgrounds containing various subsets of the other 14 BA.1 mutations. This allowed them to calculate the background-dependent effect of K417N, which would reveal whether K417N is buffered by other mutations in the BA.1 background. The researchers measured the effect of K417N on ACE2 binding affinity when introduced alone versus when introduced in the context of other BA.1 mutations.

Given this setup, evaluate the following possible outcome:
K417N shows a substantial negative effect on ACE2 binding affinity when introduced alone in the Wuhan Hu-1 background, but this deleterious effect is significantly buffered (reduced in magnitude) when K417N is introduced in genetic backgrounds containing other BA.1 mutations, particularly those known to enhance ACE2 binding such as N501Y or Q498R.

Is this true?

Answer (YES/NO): YES